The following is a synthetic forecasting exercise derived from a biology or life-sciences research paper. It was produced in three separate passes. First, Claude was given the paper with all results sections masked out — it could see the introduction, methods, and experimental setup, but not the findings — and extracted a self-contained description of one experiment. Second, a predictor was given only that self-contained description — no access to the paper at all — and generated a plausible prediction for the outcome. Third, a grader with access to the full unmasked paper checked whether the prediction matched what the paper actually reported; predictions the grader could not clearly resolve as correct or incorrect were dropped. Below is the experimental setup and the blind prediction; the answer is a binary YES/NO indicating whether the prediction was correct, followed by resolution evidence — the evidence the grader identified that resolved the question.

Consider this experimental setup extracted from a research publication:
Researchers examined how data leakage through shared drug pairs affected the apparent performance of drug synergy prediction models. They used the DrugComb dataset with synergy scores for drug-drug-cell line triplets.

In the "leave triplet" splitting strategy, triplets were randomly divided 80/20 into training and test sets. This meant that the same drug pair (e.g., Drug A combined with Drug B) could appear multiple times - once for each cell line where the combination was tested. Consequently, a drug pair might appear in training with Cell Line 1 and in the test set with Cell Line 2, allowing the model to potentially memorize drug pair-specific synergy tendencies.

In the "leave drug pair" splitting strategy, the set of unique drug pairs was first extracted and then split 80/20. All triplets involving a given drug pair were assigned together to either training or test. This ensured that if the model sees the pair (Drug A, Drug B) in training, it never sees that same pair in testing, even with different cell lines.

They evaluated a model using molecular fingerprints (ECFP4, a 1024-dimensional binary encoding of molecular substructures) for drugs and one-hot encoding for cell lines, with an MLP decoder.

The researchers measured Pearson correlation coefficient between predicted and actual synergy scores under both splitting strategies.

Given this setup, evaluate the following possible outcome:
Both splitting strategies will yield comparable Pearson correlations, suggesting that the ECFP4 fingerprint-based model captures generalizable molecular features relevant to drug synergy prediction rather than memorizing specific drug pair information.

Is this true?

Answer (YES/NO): NO